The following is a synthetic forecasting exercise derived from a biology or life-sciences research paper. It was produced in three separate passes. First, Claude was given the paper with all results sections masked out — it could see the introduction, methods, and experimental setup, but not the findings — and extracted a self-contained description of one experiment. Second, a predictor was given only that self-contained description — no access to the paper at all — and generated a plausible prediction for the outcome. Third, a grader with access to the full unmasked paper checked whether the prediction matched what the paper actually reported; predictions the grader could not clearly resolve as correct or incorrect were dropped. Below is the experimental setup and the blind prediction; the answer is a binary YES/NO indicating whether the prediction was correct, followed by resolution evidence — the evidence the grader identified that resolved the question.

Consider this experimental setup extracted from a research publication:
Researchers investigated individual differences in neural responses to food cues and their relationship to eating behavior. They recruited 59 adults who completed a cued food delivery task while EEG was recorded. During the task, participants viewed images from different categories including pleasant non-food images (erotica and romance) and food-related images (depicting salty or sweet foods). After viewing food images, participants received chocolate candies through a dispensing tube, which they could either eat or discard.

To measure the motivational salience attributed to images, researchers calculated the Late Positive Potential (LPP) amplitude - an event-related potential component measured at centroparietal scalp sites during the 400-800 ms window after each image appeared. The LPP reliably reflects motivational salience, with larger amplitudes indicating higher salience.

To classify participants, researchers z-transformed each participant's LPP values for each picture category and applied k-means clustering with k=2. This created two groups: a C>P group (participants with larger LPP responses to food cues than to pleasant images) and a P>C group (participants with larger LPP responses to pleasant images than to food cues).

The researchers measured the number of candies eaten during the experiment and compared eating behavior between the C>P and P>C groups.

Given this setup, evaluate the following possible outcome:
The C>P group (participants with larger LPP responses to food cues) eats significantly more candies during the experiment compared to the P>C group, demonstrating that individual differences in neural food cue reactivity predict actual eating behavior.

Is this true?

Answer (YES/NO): YES